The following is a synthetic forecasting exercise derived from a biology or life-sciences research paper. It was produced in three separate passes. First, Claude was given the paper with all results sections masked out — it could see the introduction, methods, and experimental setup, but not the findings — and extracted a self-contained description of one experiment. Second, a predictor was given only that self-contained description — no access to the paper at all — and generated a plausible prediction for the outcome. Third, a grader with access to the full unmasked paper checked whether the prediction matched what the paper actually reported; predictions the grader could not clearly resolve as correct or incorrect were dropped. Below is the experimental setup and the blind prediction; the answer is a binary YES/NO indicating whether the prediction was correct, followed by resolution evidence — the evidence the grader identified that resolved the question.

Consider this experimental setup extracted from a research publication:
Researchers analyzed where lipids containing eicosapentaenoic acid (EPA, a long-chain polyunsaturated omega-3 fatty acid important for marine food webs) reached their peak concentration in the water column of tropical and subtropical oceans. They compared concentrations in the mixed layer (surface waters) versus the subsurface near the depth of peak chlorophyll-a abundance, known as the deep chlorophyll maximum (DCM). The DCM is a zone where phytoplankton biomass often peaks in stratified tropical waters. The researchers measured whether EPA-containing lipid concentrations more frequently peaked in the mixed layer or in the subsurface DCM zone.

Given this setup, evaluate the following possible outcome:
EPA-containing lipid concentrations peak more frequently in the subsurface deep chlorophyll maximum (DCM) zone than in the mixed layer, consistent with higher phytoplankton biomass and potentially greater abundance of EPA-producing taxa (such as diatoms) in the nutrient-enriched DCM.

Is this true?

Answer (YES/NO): YES